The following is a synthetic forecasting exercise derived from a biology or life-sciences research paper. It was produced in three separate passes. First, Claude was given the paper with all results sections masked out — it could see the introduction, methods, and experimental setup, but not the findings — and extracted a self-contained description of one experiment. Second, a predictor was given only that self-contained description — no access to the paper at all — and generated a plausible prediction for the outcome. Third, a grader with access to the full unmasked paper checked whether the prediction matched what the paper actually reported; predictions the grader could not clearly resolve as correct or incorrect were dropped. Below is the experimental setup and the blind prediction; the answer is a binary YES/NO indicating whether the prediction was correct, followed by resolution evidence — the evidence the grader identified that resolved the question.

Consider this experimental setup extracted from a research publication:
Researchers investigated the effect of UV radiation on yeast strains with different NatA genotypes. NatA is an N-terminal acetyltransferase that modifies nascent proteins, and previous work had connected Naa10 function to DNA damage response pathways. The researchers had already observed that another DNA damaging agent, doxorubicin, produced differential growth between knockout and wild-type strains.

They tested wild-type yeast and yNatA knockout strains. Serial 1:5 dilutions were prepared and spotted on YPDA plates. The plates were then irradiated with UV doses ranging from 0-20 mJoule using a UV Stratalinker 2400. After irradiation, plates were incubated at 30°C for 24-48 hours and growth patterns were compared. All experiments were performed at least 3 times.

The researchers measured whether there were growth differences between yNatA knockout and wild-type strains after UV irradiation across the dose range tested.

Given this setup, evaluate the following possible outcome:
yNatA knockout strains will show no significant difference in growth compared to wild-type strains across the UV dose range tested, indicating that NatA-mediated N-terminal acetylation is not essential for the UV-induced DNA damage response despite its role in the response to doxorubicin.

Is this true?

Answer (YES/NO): YES